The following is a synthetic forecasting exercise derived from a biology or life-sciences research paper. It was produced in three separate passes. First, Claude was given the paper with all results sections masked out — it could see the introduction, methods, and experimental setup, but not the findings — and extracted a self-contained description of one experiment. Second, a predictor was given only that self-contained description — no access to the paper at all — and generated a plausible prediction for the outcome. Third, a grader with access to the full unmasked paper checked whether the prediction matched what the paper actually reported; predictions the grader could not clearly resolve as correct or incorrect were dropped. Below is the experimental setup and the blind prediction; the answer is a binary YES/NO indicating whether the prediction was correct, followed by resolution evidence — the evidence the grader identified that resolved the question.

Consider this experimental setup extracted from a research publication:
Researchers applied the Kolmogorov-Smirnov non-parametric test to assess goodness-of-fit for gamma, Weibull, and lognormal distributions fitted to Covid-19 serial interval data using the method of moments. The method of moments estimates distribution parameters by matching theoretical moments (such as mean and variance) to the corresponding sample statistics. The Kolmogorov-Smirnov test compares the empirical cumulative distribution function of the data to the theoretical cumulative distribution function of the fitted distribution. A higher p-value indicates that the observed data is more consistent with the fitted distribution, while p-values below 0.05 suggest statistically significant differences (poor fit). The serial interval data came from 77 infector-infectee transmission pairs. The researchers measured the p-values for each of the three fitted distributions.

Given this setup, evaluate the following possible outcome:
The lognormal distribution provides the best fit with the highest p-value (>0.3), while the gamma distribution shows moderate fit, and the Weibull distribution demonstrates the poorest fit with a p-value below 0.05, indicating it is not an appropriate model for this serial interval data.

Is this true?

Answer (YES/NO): NO